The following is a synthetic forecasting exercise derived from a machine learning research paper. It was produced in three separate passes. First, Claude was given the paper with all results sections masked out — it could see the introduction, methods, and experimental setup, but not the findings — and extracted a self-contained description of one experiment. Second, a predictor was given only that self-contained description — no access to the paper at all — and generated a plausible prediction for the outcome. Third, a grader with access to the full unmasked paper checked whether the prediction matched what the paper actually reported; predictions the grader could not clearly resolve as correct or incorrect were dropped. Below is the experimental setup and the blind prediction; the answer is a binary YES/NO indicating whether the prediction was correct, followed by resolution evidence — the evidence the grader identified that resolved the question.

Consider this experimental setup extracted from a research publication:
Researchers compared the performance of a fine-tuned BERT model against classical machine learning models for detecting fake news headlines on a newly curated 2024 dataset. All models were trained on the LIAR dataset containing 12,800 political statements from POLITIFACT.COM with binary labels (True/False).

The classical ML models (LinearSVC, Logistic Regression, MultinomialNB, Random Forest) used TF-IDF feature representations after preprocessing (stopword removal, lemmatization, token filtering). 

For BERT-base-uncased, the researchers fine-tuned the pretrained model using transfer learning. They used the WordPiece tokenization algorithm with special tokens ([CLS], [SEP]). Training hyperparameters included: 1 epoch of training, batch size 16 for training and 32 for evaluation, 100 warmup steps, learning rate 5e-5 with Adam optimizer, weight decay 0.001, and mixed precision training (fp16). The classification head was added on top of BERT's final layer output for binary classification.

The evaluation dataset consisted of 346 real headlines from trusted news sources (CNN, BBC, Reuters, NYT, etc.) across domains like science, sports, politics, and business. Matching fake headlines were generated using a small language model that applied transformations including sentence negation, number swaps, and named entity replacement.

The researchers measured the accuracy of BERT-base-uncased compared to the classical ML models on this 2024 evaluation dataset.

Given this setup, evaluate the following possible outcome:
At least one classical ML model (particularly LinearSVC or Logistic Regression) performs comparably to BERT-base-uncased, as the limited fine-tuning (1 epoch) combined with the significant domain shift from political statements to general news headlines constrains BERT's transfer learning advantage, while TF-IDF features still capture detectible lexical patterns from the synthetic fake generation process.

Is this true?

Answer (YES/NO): YES